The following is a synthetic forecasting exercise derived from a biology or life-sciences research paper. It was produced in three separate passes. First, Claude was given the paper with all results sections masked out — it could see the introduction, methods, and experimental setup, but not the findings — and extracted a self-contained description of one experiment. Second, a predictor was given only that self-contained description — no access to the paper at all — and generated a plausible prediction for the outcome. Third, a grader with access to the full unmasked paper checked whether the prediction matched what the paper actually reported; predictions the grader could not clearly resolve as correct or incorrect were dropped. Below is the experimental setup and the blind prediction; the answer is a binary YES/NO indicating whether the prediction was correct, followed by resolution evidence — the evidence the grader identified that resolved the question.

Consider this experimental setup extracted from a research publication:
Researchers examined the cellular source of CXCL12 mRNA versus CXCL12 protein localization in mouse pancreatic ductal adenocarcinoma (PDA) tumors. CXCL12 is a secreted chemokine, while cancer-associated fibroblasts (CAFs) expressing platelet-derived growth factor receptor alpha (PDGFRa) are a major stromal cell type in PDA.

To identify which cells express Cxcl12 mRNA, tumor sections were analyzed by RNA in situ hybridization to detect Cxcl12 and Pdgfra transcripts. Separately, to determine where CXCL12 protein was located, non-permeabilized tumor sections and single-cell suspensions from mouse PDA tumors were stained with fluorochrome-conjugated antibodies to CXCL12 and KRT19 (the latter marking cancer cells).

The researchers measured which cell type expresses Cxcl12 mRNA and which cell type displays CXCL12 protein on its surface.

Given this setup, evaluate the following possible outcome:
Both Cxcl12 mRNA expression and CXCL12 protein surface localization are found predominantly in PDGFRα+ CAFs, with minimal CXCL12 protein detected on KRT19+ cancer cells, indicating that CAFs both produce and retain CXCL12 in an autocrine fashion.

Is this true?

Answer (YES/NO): NO